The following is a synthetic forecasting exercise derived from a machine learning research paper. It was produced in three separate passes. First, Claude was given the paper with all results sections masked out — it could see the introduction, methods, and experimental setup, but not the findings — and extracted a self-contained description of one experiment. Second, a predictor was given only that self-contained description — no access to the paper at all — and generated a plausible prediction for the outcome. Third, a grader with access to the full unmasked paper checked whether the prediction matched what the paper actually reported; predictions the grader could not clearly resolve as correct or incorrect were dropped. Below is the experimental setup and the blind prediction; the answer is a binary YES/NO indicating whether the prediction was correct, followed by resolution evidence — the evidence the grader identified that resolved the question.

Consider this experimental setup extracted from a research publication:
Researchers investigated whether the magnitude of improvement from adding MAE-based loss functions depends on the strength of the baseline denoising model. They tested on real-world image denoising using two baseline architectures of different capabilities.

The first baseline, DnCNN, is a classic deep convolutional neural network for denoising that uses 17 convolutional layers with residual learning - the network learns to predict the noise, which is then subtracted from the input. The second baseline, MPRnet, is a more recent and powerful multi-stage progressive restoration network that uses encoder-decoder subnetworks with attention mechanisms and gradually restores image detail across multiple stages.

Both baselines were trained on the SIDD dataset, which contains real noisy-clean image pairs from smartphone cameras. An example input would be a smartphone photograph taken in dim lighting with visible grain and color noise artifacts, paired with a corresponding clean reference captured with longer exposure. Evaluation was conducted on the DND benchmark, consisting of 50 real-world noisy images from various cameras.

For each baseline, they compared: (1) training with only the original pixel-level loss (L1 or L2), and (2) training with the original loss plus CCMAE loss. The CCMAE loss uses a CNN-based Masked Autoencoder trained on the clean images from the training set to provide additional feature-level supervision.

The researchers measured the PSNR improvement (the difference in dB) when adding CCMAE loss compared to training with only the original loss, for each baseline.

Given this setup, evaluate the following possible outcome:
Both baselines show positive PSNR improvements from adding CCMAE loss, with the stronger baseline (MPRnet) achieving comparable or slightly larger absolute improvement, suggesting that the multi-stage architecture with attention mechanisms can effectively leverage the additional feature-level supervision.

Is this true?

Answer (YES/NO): NO